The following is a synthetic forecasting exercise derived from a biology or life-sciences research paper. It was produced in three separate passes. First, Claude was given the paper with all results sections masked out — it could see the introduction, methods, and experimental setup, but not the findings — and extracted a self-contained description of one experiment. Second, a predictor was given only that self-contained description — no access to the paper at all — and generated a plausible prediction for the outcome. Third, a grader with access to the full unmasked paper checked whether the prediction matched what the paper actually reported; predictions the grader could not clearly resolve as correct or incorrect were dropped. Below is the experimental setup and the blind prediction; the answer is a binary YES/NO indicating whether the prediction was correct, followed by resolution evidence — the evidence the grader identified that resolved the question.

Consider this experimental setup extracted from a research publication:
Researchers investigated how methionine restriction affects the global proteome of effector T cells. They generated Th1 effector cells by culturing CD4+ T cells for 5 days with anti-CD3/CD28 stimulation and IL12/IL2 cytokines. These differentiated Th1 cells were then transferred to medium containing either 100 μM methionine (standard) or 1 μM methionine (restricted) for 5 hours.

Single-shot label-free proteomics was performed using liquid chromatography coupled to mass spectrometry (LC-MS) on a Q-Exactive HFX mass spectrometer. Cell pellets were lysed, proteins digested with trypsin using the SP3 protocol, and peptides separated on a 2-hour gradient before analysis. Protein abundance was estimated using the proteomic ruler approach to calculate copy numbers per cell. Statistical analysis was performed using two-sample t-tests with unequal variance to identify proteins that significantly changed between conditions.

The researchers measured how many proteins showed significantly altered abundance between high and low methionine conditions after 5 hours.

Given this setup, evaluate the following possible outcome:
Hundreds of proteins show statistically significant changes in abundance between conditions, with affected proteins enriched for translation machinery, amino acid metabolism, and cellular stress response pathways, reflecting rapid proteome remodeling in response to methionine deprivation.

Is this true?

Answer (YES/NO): NO